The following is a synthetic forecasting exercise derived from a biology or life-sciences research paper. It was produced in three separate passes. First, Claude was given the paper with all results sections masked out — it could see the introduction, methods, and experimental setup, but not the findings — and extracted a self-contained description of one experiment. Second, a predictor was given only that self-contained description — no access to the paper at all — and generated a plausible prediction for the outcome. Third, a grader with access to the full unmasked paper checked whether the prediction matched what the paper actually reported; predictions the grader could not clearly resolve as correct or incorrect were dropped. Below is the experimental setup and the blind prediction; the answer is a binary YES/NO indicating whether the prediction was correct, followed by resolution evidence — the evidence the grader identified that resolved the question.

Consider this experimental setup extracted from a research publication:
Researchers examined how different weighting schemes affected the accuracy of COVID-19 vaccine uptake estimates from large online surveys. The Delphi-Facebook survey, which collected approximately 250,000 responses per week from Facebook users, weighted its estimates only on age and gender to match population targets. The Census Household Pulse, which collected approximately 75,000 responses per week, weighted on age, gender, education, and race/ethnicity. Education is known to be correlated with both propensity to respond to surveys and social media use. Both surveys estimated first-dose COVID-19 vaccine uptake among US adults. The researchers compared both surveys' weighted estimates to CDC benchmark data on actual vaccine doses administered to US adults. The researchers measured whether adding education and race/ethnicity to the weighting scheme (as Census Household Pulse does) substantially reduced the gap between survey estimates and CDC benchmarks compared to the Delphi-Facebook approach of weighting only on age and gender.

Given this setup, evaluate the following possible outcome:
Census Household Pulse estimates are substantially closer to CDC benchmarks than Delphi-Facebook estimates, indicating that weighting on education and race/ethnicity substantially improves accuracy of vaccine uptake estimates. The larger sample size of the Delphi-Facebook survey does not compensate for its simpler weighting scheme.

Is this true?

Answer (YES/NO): NO